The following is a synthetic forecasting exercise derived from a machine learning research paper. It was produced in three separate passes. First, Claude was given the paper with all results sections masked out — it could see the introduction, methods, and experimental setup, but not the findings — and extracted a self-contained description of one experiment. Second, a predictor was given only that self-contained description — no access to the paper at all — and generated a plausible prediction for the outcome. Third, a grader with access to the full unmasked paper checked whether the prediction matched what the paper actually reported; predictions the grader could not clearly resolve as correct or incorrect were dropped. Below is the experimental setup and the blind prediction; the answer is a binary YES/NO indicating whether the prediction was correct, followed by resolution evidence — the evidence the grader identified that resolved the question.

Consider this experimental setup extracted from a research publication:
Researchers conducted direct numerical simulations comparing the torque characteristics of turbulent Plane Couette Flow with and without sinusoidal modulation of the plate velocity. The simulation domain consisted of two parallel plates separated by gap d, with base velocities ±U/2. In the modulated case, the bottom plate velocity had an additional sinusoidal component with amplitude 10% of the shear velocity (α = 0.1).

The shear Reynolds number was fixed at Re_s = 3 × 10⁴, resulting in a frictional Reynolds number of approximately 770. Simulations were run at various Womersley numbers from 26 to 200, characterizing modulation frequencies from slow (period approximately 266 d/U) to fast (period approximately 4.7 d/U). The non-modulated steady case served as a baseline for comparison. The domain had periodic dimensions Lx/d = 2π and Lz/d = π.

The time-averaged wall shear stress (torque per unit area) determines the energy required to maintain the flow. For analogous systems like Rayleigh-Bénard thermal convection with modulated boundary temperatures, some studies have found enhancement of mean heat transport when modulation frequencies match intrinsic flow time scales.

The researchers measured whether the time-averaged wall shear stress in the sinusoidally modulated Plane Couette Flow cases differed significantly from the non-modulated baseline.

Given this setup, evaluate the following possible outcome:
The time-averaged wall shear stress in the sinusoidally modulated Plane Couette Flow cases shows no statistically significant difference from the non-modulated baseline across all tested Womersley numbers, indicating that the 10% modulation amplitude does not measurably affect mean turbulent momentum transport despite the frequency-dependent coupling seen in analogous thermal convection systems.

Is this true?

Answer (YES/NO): YES